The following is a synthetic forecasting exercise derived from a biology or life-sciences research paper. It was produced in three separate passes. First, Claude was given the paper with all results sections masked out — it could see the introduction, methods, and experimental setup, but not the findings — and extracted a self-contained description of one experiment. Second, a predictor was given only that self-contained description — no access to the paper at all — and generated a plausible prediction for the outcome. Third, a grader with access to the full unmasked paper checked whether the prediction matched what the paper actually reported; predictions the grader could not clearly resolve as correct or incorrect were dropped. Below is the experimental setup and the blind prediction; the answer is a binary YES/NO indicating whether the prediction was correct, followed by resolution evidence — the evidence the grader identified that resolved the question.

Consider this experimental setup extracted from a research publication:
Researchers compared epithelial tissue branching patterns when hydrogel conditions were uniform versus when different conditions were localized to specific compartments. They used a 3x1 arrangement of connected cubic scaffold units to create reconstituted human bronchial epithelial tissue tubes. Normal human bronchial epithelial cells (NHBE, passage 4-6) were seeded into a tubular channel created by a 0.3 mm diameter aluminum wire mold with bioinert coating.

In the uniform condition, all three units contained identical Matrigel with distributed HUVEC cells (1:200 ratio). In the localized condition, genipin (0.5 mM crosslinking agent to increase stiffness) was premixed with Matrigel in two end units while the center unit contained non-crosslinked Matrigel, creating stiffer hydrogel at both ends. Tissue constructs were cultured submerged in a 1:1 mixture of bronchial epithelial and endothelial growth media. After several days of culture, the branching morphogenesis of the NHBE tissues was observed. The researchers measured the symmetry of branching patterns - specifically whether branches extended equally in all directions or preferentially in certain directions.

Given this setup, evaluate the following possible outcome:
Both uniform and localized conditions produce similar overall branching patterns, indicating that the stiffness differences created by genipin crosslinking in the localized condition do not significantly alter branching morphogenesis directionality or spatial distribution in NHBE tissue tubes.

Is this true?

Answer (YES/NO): NO